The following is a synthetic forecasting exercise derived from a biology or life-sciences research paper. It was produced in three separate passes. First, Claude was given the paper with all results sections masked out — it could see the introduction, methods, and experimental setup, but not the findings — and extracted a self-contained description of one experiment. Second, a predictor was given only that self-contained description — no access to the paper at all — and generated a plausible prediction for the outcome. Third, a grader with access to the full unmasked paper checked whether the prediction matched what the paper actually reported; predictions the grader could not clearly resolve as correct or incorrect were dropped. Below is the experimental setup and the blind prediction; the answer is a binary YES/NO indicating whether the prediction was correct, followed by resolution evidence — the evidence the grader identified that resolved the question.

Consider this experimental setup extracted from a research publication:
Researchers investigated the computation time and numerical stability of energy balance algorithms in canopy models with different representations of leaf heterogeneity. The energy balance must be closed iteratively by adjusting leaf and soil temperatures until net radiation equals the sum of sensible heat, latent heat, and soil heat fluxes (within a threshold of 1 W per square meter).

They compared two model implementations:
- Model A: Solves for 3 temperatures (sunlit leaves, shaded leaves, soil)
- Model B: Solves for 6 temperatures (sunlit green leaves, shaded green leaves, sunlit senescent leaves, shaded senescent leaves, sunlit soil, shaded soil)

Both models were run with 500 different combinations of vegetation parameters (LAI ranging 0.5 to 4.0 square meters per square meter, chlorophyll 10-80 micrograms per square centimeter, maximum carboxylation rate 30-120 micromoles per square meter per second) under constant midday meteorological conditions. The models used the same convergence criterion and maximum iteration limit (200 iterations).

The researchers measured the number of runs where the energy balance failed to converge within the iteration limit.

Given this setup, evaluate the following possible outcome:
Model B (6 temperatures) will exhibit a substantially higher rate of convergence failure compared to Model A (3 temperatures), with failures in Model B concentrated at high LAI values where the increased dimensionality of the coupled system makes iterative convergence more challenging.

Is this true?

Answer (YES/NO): NO